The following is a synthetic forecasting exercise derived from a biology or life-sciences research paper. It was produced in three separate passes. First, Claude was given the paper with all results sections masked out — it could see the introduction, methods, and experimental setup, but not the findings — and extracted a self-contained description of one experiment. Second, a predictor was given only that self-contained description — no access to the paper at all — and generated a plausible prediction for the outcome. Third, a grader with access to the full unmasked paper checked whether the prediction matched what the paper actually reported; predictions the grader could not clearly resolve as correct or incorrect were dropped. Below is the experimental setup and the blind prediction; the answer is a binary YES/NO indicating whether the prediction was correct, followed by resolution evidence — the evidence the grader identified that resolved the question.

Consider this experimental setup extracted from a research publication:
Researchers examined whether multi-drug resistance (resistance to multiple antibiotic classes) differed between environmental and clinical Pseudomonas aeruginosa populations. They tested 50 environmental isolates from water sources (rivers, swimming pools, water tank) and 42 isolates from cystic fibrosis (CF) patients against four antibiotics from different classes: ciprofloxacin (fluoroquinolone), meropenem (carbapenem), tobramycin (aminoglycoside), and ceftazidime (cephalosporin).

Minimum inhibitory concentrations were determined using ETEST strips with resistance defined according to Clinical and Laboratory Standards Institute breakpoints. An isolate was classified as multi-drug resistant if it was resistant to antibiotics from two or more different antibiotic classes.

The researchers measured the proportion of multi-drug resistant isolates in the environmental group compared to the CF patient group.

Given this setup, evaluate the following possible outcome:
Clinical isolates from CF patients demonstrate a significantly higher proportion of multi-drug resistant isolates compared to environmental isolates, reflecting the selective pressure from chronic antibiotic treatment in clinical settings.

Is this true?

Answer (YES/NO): YES